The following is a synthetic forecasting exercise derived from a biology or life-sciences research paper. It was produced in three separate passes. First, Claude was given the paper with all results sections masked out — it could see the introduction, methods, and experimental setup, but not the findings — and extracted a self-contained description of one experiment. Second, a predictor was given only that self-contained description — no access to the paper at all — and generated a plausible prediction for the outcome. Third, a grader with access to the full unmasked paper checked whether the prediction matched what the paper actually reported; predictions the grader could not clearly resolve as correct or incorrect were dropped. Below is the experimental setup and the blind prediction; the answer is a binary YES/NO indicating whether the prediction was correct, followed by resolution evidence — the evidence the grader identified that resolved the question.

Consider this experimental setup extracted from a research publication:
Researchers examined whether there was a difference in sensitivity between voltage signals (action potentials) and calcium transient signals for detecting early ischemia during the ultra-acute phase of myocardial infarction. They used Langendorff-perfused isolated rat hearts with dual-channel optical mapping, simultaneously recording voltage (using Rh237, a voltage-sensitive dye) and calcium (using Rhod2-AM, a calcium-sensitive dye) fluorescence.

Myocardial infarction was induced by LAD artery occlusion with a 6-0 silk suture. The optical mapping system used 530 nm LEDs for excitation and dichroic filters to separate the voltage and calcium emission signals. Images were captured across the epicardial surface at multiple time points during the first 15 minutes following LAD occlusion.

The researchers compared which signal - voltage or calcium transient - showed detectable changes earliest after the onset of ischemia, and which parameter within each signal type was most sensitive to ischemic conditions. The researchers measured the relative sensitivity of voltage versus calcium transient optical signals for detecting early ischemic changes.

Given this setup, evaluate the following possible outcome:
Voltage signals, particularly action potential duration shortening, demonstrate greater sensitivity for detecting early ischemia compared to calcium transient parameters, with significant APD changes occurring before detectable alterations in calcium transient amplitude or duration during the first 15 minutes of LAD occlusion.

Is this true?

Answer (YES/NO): NO